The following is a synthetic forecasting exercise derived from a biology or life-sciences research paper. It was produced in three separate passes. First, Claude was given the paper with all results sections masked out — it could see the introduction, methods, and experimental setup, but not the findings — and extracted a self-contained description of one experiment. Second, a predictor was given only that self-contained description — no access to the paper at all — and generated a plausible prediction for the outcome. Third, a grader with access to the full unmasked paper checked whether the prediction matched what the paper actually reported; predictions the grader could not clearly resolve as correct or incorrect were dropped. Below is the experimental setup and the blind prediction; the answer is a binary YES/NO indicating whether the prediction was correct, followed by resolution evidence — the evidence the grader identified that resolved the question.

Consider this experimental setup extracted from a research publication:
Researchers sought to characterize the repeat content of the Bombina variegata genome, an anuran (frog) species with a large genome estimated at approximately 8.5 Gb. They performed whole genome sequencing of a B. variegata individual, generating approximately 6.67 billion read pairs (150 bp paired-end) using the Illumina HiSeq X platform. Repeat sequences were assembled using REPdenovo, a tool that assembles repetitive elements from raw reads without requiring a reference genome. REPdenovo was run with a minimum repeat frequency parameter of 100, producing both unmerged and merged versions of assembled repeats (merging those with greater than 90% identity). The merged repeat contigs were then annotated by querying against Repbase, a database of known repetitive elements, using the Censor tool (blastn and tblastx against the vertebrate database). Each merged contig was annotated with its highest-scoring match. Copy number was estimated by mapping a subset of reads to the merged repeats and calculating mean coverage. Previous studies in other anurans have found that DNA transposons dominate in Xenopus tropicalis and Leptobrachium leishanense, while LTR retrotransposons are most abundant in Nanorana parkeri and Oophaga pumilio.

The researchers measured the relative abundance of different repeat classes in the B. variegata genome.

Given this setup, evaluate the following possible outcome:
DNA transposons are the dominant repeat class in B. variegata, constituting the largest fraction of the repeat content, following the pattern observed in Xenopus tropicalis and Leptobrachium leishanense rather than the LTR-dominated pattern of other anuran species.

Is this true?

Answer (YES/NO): NO